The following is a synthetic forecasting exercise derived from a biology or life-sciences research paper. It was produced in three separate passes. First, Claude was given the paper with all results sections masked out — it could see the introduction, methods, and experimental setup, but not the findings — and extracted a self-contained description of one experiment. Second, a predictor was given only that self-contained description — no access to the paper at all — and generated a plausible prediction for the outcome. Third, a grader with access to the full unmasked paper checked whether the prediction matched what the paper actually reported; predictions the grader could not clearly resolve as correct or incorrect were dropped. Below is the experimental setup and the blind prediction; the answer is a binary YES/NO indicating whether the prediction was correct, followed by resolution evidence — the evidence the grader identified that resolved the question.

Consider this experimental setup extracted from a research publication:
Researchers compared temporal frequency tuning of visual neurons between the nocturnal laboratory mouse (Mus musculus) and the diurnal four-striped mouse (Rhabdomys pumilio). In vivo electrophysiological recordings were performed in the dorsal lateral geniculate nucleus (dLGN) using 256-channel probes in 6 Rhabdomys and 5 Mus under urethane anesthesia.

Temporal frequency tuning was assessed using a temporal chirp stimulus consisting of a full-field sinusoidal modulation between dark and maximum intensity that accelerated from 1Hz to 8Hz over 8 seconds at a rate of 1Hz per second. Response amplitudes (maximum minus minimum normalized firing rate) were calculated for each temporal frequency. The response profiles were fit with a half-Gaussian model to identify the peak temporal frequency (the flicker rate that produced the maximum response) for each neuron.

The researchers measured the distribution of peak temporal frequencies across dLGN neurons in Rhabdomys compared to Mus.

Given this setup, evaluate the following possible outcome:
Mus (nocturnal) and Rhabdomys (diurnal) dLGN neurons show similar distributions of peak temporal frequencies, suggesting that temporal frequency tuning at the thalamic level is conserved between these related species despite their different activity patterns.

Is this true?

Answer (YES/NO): NO